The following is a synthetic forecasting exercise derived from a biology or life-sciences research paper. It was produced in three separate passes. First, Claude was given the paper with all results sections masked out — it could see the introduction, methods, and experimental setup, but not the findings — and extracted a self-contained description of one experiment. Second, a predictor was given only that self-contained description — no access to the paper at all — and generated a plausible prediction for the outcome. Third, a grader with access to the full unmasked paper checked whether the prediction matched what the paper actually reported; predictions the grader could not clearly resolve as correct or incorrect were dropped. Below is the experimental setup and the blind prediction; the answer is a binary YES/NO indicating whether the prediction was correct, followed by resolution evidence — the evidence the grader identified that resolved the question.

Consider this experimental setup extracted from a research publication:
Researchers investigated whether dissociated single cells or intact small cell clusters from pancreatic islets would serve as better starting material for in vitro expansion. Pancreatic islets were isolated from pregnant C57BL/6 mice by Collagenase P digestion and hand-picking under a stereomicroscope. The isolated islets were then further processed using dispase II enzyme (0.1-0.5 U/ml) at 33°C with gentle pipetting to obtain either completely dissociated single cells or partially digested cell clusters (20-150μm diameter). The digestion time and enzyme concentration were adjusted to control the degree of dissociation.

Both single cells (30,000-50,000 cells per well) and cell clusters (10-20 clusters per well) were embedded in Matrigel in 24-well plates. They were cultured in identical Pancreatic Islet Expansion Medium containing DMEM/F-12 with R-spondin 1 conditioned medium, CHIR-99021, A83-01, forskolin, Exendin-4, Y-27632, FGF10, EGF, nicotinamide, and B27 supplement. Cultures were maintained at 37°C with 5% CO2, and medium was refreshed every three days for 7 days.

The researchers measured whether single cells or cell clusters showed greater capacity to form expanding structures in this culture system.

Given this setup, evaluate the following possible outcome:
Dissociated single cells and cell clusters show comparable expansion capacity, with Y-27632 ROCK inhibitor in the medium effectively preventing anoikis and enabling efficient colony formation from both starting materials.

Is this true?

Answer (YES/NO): NO